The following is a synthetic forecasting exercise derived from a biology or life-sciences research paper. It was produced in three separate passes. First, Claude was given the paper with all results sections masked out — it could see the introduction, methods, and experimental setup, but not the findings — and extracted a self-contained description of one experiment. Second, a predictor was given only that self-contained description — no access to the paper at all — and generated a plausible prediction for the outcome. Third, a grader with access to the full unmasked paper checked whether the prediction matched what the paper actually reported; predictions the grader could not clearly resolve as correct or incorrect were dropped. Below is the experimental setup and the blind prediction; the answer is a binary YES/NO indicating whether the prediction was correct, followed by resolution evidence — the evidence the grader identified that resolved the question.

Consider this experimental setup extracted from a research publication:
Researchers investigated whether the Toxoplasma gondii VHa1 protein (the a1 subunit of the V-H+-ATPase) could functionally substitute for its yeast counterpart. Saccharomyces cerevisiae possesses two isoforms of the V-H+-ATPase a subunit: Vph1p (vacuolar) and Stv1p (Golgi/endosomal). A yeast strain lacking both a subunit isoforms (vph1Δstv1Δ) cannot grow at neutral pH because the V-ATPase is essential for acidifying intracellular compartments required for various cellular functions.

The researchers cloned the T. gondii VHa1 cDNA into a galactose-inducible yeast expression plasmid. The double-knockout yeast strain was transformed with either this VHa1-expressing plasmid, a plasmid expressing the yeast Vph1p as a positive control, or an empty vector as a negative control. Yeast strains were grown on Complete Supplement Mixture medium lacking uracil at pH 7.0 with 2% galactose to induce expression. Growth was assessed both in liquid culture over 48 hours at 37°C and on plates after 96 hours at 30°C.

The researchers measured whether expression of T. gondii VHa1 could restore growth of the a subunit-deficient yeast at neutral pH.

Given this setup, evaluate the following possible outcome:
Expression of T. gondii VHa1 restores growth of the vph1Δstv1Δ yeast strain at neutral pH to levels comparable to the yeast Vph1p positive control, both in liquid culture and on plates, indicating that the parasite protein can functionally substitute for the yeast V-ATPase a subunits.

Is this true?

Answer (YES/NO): NO